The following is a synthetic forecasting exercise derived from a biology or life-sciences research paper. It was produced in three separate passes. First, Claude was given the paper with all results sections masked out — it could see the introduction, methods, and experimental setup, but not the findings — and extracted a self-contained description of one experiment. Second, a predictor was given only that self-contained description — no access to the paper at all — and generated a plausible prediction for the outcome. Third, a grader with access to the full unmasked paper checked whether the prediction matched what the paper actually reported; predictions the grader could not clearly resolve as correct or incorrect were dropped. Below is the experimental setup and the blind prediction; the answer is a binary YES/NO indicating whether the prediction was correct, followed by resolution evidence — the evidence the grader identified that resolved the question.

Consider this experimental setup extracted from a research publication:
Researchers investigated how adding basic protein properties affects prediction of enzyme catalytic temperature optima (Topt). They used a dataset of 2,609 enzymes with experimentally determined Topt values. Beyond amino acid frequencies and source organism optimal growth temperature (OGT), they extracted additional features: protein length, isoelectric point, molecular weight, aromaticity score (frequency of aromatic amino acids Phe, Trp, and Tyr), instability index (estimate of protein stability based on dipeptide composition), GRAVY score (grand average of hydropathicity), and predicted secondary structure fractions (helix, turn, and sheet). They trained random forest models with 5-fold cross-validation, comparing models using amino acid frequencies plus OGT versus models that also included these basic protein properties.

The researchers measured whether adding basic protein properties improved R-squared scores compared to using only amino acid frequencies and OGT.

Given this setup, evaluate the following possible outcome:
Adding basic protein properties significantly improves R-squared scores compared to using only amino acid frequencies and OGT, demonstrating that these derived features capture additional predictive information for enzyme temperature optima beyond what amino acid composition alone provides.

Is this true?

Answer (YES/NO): NO